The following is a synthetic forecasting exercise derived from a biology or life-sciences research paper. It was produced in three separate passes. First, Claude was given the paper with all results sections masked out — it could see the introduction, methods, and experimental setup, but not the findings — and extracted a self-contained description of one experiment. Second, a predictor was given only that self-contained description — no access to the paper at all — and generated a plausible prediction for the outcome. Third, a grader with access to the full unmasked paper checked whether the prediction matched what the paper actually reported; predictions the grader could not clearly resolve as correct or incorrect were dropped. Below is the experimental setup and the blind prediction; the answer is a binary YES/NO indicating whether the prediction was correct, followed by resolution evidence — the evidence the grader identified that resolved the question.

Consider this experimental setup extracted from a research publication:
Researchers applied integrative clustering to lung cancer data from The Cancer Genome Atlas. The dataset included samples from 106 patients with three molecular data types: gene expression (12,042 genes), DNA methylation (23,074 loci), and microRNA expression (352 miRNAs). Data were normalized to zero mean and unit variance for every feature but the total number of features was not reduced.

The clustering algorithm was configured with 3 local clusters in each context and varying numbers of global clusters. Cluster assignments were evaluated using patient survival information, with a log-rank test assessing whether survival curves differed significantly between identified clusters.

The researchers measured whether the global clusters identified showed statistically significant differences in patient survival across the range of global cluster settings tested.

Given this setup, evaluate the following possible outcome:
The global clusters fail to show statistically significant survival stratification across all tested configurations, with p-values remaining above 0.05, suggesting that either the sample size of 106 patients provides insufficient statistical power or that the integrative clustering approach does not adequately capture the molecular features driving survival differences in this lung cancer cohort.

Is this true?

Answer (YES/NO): NO